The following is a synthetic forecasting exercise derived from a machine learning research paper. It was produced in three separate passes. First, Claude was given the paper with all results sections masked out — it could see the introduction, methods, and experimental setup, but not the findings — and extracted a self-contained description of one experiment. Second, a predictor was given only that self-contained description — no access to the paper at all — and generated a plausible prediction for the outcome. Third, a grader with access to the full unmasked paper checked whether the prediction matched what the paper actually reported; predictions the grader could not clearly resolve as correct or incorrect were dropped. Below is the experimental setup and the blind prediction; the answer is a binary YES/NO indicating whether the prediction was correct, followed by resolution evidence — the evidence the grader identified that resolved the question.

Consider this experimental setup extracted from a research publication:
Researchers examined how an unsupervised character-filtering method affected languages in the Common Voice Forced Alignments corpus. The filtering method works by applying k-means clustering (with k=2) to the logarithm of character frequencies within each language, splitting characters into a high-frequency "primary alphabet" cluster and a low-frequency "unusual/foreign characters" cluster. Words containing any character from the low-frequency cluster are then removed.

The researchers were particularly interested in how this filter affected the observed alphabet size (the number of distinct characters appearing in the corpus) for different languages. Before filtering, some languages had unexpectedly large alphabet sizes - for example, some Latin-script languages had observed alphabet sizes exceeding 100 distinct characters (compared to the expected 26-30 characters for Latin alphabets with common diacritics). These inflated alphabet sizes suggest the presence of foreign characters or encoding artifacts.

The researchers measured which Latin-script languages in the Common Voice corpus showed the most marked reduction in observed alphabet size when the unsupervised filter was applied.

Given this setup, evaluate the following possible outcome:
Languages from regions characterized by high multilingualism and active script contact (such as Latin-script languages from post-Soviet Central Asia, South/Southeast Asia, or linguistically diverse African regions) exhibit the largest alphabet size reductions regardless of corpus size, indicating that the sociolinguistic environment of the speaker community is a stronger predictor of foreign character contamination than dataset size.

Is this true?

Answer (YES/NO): NO